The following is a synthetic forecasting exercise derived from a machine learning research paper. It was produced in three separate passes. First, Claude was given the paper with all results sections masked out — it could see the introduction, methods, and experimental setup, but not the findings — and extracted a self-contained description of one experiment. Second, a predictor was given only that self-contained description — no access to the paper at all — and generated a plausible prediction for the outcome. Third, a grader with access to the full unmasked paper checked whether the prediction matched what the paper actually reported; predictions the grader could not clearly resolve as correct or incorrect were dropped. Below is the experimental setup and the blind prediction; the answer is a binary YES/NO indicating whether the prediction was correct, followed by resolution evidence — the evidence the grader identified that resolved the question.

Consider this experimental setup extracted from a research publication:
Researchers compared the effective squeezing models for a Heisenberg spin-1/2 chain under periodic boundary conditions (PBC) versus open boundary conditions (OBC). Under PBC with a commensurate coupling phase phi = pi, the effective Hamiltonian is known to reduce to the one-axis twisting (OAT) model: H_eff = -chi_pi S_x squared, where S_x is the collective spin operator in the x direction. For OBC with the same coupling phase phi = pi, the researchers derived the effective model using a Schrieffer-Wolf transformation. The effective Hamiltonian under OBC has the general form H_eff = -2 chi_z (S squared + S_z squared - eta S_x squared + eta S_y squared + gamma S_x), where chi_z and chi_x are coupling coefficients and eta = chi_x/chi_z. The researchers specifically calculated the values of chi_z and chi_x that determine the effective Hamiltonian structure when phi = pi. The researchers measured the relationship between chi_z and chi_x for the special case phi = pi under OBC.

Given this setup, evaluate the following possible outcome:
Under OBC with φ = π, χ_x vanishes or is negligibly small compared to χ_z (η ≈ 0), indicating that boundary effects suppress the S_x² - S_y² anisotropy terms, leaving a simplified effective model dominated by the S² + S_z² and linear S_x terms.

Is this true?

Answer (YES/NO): NO